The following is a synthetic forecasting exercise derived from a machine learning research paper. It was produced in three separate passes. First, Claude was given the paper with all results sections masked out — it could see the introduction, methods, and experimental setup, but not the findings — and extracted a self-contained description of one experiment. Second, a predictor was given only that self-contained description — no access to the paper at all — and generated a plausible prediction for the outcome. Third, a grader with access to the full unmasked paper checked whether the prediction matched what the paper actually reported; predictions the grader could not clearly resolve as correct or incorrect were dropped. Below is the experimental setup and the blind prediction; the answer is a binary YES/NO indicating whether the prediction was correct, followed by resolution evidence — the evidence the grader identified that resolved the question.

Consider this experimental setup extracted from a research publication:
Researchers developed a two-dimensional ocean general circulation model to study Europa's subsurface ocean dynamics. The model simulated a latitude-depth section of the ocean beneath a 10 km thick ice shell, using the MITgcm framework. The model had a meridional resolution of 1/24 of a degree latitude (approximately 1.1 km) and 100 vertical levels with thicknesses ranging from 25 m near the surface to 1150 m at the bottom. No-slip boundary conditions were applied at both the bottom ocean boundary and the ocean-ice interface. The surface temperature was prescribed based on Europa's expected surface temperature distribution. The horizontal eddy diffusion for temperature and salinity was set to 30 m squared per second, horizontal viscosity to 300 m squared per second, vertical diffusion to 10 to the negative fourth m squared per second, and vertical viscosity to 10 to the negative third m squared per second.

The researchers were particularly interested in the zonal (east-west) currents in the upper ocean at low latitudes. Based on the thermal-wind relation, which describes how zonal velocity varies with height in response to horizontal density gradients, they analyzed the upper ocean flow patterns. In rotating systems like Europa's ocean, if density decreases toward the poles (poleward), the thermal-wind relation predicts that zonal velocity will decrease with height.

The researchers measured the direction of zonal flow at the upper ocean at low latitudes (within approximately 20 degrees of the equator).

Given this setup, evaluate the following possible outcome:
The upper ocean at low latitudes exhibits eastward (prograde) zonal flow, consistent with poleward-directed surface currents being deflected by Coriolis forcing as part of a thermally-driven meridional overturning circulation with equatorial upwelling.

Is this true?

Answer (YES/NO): NO